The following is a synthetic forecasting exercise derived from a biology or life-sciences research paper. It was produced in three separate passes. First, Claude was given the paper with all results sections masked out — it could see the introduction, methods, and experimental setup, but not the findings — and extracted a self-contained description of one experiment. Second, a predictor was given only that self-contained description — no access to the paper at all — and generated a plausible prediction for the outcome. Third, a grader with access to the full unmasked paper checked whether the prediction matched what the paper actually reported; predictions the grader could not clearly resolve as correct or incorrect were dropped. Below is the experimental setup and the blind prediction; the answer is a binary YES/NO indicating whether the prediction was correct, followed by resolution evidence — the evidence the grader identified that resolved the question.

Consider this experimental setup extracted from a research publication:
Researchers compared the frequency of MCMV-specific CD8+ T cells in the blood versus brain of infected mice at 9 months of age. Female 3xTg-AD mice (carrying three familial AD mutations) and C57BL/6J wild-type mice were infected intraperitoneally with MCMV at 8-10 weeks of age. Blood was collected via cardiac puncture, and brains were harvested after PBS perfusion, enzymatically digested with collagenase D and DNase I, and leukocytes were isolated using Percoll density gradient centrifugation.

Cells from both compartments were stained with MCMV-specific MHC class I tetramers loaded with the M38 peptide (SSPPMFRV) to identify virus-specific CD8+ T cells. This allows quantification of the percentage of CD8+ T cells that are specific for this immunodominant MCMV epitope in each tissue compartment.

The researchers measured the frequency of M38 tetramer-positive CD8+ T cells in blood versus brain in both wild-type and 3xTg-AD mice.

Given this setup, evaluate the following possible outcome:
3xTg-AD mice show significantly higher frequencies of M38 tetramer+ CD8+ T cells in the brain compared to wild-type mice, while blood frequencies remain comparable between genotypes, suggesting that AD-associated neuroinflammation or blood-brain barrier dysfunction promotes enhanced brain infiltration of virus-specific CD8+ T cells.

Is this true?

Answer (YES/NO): YES